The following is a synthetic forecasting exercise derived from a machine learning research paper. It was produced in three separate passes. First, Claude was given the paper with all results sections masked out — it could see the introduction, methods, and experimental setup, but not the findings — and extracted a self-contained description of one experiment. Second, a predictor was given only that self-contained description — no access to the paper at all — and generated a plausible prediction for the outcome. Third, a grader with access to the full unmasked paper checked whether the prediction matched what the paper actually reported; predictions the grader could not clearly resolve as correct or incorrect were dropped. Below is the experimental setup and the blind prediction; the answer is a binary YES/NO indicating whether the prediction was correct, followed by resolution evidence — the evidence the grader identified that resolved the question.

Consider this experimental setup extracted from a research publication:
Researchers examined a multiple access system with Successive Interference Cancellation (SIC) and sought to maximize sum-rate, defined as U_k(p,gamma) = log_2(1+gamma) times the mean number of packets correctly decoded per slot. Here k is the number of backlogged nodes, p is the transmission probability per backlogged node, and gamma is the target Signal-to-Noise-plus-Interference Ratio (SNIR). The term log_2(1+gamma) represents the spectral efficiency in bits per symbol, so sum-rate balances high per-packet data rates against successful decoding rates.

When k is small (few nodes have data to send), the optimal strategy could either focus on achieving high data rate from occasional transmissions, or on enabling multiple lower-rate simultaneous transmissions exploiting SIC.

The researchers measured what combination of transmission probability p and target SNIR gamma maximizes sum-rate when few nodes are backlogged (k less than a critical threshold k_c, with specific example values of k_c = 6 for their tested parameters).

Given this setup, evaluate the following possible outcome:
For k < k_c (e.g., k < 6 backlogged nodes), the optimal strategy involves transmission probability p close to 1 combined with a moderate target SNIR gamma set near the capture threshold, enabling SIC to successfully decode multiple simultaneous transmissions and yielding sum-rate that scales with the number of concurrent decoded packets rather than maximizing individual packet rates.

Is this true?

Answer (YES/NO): NO